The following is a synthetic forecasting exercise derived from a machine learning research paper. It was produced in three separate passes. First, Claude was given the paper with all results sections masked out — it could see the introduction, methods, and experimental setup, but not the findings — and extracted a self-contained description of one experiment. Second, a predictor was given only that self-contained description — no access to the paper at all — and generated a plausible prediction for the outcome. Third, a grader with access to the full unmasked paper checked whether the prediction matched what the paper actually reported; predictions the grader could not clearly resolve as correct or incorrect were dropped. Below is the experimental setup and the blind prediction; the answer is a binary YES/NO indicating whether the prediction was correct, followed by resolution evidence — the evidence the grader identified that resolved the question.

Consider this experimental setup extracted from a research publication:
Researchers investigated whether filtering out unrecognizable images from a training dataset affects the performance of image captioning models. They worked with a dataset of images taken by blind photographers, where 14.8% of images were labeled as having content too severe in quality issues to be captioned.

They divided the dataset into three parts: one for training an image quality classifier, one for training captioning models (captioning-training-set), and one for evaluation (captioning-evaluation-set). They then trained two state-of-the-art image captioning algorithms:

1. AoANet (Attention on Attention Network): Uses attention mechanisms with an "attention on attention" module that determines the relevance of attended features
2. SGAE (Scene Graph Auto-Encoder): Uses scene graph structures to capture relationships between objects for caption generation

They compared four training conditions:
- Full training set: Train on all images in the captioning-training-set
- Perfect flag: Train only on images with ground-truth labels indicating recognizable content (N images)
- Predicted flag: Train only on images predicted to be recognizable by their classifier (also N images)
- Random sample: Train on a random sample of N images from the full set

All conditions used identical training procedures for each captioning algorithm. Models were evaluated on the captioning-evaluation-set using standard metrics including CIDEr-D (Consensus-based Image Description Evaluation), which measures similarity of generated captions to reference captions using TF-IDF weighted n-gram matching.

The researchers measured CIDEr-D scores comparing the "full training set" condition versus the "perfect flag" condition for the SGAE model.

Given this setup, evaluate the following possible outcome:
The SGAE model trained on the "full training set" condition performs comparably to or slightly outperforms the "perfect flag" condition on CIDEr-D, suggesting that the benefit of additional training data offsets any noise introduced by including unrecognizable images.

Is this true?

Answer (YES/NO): NO